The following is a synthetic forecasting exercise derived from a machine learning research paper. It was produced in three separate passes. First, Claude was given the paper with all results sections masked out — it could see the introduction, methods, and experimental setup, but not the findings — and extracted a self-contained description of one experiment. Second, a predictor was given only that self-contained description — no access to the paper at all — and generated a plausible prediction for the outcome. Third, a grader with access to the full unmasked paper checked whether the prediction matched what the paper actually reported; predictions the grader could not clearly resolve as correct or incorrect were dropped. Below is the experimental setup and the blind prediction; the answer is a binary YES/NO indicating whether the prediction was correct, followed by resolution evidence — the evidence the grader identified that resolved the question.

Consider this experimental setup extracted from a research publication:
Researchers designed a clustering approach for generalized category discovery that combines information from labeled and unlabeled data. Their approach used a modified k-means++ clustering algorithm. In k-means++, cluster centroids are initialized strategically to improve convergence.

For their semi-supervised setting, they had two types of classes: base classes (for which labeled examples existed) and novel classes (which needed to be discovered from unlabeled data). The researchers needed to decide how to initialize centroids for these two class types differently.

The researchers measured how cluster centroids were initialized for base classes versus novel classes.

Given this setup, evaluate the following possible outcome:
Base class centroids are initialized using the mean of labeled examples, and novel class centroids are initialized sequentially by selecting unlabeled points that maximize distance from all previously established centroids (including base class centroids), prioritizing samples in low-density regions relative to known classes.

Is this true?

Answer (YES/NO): NO